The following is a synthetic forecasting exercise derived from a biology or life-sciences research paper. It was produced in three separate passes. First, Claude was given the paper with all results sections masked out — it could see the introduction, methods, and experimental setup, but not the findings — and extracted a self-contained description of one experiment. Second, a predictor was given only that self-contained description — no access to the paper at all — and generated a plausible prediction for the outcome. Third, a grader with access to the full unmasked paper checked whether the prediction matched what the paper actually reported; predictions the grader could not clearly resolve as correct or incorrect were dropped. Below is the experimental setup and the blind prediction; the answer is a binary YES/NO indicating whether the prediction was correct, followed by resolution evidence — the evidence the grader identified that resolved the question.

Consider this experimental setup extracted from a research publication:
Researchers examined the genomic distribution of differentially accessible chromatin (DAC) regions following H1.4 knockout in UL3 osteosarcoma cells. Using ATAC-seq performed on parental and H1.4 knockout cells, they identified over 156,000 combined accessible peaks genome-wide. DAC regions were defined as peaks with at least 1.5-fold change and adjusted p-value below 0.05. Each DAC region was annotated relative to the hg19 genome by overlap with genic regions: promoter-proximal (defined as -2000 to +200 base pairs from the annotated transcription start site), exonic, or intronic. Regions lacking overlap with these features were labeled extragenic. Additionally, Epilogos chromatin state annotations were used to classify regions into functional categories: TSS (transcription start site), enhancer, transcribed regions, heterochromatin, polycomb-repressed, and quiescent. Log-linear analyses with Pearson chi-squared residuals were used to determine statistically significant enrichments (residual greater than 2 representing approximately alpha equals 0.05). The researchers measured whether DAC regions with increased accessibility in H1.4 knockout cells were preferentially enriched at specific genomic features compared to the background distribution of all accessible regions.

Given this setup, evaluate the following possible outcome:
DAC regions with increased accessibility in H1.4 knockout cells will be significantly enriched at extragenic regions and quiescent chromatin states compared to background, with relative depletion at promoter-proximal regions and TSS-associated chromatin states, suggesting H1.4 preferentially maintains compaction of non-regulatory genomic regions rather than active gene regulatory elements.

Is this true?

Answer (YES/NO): NO